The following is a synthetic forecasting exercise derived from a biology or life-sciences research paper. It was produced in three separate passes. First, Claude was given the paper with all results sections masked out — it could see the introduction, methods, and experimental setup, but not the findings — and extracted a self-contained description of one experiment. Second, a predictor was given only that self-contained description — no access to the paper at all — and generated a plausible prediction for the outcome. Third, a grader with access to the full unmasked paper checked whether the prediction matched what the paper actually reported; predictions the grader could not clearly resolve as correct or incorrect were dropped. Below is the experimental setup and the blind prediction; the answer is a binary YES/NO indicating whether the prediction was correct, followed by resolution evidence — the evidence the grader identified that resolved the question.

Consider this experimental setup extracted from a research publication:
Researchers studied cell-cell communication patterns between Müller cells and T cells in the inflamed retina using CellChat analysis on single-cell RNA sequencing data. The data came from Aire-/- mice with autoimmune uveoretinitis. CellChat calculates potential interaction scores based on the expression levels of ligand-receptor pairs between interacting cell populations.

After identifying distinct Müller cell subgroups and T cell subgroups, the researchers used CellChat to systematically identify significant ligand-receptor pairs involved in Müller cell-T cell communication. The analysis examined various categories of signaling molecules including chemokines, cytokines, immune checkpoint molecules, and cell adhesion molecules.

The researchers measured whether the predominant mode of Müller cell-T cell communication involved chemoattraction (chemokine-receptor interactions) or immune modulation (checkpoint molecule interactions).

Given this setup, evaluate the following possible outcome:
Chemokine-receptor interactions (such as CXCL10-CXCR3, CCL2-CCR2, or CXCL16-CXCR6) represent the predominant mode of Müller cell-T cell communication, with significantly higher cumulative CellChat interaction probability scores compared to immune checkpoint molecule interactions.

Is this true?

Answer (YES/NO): NO